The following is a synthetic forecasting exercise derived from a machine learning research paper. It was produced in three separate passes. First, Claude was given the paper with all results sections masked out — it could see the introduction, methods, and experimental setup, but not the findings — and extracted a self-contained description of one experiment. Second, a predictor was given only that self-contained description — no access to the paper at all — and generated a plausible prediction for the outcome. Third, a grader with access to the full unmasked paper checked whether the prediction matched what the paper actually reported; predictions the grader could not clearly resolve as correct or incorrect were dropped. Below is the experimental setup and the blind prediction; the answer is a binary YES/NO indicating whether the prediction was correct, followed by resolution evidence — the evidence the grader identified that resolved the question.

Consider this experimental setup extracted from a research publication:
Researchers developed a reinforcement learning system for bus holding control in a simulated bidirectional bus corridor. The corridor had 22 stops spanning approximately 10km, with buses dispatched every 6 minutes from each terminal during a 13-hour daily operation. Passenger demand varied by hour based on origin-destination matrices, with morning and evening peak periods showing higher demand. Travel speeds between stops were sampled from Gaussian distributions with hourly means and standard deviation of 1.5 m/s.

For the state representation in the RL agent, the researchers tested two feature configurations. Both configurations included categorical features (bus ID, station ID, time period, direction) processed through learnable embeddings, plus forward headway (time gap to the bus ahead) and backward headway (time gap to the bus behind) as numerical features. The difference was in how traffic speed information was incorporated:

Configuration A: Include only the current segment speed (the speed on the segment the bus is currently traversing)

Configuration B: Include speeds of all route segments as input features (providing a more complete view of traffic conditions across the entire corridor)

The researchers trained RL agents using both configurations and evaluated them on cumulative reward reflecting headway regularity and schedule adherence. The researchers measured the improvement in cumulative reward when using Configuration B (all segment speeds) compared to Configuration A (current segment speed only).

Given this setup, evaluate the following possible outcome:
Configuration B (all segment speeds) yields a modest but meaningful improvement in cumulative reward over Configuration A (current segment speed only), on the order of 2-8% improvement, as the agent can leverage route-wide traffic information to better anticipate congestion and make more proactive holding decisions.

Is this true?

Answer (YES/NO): NO